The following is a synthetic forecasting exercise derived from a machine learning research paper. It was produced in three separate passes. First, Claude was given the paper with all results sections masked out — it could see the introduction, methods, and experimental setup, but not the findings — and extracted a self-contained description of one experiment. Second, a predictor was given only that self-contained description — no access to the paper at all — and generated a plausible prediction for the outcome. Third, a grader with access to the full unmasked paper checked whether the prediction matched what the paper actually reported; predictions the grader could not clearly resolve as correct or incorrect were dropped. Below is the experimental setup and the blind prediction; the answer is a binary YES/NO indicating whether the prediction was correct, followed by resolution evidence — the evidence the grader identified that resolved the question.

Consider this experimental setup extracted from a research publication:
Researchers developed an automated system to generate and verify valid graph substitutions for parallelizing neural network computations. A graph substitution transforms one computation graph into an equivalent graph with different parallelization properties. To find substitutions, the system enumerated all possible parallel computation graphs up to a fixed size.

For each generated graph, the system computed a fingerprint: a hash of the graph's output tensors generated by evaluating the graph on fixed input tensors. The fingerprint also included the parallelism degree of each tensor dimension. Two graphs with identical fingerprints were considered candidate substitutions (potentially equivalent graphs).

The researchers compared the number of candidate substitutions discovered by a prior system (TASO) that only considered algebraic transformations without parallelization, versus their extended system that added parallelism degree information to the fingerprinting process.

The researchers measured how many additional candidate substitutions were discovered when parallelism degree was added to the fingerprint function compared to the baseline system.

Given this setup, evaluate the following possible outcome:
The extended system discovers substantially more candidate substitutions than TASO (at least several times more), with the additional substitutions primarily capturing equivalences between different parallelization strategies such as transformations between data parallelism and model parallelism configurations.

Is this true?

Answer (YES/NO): NO